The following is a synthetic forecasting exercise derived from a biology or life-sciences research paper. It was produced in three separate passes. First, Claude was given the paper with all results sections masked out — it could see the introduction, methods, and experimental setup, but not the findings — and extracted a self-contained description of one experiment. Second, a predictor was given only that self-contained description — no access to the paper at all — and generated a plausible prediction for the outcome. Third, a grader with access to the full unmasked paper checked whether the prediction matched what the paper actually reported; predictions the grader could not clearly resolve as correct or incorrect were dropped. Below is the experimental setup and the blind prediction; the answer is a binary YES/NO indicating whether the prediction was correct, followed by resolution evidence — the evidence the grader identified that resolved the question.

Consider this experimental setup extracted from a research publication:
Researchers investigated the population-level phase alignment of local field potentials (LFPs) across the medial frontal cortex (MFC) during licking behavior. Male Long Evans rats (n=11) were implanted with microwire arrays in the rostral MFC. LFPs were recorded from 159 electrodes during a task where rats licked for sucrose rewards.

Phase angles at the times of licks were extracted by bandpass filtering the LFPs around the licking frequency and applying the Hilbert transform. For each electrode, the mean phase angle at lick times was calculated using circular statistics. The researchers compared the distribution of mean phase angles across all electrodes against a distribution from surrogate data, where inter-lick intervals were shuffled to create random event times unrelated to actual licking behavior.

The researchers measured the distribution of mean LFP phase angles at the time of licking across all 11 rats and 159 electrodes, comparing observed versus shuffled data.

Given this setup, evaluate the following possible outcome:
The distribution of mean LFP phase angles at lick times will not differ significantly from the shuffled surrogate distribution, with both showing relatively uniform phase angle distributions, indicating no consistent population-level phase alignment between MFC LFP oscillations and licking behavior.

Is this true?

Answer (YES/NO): NO